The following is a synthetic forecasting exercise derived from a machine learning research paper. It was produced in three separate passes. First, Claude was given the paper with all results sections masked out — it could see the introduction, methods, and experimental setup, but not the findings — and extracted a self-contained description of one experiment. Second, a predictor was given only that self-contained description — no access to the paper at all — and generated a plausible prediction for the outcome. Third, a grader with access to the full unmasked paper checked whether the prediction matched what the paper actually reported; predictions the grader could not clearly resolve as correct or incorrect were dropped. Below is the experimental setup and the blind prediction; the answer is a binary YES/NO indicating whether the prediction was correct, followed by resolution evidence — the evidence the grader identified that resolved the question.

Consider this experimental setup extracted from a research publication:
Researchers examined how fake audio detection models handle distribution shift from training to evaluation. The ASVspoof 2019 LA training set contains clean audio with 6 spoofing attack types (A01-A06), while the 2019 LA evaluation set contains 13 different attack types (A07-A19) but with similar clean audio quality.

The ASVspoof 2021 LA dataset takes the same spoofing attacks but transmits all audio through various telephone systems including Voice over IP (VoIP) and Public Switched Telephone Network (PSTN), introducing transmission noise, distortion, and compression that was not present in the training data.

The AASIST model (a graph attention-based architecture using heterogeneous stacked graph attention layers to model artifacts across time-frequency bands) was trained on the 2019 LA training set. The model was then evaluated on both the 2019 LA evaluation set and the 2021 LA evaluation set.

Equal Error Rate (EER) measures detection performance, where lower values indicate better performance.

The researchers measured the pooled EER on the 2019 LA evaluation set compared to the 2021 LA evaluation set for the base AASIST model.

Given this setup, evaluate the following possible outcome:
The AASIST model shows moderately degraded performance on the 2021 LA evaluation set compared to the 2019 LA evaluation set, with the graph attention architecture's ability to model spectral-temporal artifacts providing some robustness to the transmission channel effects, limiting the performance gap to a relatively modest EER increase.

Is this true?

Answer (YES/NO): NO